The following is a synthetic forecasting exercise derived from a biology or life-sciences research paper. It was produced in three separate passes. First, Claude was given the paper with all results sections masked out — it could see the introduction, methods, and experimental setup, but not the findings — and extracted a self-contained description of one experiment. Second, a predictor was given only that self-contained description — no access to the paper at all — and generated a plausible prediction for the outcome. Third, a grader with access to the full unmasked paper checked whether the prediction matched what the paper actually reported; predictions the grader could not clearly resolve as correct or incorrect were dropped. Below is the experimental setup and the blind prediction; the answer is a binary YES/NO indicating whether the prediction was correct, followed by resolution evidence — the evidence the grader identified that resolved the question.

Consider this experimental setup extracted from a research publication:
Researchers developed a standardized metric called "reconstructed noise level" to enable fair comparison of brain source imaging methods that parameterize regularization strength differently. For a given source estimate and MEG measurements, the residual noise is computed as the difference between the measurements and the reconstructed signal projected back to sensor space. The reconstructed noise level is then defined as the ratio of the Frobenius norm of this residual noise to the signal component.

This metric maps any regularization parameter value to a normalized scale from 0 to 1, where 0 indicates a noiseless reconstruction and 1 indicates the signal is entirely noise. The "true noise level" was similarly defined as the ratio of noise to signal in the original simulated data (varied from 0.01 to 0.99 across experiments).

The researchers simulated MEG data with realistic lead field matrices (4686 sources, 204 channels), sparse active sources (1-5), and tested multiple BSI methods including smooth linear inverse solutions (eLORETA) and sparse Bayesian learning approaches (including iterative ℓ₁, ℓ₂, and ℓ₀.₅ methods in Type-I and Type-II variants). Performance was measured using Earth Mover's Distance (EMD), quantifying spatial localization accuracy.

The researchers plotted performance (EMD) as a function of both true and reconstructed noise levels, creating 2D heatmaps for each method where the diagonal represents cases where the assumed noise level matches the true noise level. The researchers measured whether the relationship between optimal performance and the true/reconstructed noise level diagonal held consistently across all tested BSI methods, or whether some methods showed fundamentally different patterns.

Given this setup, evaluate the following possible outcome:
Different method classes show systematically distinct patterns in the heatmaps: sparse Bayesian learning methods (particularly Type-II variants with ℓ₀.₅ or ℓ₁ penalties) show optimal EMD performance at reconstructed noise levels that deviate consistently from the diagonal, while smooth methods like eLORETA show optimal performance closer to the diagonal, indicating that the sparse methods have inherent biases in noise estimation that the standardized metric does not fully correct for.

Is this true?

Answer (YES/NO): NO